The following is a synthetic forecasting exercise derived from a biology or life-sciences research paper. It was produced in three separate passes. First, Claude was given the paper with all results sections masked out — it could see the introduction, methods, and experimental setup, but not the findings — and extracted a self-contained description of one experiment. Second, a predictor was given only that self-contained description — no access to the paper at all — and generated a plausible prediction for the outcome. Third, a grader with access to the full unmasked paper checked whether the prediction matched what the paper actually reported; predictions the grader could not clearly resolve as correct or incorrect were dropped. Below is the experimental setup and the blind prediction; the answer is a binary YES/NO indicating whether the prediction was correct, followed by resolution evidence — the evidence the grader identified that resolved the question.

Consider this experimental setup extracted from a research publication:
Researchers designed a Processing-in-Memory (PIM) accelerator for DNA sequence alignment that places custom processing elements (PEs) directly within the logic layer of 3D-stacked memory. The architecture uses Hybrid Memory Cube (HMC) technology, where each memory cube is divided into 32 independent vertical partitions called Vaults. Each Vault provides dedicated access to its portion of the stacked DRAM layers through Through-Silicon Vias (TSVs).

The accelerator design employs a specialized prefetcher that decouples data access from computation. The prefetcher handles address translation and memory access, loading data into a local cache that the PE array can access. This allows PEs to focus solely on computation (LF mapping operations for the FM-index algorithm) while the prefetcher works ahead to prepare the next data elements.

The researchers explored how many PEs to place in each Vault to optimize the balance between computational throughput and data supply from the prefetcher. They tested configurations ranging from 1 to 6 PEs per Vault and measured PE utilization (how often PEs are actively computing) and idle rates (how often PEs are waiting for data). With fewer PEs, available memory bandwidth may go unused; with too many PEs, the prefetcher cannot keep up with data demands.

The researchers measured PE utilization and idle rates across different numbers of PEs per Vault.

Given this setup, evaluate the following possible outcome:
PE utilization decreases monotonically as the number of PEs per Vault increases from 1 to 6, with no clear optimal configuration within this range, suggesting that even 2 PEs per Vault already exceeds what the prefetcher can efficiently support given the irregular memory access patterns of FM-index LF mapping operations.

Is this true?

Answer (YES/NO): NO